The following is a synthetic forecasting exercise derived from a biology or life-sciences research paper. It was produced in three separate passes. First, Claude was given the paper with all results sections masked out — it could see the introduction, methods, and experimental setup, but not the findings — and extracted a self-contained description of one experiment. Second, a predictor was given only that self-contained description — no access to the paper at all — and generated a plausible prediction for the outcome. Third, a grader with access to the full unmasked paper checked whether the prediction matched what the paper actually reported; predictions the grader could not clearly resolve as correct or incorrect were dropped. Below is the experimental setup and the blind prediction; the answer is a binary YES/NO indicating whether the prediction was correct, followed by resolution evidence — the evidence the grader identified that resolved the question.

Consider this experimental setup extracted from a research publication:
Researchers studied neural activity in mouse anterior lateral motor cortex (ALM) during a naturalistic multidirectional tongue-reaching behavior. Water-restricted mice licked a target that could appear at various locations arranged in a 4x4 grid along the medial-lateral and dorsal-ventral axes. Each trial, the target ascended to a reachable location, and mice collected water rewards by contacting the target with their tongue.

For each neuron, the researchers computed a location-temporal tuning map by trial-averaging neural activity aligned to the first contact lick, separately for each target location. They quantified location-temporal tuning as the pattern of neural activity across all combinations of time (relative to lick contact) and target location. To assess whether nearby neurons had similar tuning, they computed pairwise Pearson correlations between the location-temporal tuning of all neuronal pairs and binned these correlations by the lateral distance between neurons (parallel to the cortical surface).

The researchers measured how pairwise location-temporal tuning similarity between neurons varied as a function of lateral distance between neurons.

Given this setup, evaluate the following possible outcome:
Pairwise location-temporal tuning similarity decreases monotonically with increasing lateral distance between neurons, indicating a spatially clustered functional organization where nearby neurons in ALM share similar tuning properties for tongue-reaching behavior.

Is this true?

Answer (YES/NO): YES